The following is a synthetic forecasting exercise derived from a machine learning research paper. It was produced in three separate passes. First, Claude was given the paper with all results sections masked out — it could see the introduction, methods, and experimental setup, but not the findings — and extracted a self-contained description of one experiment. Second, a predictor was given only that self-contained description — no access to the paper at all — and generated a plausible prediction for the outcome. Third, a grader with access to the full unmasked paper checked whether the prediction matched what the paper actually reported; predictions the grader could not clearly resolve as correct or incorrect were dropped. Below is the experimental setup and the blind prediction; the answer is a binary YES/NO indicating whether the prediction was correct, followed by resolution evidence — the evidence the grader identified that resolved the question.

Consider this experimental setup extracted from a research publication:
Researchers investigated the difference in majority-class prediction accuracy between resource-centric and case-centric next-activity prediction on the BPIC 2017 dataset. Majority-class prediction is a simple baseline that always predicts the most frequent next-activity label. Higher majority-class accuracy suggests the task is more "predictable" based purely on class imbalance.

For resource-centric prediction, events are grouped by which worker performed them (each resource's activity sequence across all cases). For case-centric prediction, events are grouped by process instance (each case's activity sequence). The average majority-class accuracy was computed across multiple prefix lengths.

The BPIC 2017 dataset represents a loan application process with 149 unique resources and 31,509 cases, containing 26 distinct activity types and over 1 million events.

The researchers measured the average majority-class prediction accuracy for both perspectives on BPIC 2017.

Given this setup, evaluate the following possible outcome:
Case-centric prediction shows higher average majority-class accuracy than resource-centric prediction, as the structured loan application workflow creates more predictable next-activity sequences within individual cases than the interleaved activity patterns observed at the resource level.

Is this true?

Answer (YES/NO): YES